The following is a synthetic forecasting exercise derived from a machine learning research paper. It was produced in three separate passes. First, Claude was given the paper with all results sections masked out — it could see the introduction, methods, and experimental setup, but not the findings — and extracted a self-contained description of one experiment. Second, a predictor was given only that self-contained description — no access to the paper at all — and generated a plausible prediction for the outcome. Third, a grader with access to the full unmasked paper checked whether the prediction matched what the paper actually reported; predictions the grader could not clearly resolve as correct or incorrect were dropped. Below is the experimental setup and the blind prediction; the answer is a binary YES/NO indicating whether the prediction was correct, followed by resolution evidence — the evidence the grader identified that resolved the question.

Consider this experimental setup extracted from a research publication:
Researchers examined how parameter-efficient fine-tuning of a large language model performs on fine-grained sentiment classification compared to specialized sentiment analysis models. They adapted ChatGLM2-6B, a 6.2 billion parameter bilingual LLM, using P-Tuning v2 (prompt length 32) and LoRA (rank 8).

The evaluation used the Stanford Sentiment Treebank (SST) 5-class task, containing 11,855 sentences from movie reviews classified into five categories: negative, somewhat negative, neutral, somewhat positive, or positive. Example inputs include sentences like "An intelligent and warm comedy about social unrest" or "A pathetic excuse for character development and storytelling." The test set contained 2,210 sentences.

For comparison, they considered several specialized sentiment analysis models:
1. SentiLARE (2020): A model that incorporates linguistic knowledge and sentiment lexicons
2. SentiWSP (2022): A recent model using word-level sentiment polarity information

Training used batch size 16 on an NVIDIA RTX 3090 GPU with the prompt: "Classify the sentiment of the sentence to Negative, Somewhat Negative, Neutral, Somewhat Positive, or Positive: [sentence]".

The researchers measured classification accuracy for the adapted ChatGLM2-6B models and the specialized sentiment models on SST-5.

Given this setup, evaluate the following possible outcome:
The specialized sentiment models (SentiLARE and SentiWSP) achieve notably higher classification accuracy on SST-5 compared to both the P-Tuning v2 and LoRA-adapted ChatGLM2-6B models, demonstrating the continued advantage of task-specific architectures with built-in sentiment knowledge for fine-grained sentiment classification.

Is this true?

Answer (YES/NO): NO